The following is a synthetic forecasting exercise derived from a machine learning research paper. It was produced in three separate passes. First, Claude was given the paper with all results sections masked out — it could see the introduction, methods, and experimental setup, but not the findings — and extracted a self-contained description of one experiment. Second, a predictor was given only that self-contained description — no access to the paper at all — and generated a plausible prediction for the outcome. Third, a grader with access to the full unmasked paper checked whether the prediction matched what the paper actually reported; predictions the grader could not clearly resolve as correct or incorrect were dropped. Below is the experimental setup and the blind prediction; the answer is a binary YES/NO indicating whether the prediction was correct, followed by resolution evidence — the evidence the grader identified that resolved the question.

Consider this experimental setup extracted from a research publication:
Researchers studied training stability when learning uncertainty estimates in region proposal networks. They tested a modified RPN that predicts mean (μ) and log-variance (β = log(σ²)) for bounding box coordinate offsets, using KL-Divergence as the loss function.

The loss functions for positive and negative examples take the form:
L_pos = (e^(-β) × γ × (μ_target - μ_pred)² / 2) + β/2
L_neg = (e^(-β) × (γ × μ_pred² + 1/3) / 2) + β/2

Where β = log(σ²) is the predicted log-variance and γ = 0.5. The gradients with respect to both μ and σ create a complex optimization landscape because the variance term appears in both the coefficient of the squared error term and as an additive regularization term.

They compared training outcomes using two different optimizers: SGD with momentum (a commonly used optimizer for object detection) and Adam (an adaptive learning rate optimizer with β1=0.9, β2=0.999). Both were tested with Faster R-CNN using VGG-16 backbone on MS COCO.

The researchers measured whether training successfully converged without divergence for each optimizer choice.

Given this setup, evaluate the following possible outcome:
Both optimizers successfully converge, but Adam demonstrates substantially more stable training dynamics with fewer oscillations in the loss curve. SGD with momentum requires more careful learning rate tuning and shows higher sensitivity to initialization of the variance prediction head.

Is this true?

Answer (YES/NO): NO